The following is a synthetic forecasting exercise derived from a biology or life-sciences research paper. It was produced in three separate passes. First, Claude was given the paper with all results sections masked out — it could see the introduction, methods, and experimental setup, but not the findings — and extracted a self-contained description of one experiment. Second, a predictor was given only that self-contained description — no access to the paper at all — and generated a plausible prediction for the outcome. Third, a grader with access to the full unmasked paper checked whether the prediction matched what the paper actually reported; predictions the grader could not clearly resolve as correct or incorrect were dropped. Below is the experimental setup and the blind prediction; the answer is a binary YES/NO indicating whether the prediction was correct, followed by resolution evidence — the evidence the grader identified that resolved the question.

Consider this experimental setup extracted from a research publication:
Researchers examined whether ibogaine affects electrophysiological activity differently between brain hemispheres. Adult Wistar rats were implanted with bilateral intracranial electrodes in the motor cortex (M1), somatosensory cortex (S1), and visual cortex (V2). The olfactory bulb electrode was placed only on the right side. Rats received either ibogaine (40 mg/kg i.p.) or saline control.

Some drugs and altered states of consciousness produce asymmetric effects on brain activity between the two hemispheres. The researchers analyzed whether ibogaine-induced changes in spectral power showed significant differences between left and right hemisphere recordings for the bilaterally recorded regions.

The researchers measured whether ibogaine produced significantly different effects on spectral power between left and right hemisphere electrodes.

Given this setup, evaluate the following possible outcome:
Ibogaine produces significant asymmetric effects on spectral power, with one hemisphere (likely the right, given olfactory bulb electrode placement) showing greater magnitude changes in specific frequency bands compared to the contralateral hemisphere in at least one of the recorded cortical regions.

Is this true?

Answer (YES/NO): NO